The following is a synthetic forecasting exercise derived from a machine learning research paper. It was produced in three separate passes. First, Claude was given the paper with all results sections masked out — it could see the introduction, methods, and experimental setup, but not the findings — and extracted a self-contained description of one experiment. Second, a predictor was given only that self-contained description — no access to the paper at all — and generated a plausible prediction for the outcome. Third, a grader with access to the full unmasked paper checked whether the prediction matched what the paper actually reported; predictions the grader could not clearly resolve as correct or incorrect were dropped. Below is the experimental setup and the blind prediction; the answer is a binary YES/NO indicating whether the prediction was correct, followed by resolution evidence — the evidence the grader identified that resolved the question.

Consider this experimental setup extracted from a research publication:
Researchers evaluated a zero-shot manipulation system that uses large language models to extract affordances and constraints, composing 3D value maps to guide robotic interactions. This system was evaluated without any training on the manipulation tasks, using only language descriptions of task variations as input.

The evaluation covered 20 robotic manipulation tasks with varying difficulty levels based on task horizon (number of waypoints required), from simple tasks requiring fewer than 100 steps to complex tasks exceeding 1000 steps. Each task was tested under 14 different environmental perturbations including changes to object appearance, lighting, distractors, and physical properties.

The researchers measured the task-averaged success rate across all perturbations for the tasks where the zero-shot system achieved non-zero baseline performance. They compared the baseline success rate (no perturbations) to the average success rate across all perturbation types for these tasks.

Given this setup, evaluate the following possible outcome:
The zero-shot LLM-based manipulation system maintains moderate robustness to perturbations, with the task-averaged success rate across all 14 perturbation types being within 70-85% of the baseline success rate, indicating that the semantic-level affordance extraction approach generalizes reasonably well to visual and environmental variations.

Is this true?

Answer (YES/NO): NO